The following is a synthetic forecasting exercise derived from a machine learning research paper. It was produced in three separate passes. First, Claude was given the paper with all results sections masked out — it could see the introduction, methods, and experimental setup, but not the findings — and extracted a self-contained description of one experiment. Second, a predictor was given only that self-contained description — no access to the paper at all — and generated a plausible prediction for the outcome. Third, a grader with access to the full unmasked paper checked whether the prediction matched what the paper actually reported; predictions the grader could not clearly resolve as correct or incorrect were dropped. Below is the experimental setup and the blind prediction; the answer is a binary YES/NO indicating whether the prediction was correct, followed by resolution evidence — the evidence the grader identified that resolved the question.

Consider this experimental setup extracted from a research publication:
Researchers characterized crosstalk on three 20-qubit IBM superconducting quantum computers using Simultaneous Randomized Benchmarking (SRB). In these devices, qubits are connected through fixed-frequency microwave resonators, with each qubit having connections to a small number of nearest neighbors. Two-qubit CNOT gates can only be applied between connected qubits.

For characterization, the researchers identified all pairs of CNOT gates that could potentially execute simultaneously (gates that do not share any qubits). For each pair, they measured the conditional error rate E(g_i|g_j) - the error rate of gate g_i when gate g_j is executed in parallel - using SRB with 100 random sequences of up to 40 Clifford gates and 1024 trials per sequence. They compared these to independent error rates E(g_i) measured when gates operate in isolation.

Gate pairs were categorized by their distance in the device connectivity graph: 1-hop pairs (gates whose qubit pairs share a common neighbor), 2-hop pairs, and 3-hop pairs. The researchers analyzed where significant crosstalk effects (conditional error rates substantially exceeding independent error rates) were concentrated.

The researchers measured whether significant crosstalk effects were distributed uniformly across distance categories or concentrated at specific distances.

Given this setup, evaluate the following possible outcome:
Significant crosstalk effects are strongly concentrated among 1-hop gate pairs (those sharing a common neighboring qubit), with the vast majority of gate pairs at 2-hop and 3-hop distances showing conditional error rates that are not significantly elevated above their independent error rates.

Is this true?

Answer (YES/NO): YES